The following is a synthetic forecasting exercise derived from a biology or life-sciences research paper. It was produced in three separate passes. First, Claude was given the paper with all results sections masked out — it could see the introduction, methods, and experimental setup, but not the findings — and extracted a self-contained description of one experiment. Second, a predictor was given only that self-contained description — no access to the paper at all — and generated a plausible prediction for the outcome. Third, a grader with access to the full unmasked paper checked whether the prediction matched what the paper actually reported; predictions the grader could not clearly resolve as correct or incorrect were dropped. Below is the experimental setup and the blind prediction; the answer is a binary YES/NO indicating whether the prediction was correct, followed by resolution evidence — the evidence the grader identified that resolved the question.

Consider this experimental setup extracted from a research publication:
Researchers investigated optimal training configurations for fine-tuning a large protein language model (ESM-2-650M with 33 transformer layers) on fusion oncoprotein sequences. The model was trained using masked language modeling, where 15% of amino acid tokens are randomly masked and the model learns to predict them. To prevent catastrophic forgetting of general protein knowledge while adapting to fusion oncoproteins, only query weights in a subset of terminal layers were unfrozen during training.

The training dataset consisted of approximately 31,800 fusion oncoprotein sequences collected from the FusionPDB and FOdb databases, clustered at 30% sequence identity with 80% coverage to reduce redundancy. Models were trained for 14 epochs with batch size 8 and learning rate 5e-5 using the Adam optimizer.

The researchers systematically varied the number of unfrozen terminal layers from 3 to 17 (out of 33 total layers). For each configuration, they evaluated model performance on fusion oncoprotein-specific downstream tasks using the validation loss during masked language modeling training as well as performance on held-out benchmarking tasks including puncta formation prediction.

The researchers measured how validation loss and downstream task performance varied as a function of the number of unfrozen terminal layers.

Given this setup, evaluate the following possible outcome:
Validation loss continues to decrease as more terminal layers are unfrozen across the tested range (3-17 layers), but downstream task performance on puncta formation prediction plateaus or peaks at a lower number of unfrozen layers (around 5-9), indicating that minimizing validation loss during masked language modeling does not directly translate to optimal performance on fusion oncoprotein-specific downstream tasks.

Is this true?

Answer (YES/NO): NO